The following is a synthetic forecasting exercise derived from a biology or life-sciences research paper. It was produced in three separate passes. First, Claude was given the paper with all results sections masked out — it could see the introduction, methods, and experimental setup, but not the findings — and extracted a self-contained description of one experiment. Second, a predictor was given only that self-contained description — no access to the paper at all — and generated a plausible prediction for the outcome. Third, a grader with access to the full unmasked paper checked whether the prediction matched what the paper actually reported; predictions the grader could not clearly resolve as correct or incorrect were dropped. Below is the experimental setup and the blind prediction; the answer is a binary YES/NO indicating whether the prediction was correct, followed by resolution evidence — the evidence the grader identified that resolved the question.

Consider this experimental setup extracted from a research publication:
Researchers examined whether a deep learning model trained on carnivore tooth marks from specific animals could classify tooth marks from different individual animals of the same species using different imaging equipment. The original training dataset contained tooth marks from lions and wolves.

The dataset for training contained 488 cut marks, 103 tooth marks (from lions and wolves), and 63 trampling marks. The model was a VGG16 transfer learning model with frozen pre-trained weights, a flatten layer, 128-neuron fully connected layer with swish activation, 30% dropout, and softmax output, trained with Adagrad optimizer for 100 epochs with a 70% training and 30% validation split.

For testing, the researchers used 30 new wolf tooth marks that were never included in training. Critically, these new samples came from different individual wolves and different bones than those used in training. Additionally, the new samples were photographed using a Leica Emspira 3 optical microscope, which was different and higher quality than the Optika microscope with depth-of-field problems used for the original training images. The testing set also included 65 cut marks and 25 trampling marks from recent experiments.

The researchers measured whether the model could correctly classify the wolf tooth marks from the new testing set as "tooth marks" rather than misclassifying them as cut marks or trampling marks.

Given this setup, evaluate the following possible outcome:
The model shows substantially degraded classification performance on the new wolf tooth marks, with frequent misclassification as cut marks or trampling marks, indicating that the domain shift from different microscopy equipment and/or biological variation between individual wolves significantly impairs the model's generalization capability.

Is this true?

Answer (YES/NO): NO